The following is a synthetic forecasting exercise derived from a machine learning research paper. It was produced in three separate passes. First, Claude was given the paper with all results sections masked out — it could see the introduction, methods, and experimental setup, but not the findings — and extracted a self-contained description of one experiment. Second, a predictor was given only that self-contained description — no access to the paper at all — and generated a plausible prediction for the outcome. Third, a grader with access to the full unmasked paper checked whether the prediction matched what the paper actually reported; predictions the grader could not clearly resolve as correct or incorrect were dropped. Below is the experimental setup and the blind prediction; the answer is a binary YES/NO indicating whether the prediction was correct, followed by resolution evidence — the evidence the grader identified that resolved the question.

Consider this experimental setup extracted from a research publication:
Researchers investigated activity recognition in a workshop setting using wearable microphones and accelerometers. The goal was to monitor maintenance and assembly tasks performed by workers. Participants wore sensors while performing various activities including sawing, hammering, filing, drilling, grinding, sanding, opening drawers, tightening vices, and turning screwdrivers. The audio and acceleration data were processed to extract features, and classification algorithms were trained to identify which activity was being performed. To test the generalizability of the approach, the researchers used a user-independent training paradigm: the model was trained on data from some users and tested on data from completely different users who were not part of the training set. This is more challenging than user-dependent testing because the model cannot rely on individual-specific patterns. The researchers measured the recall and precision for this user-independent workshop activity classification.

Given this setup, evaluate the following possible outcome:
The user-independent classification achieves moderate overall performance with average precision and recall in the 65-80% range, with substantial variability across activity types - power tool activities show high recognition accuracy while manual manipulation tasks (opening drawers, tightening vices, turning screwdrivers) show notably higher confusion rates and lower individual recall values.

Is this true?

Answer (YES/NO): NO